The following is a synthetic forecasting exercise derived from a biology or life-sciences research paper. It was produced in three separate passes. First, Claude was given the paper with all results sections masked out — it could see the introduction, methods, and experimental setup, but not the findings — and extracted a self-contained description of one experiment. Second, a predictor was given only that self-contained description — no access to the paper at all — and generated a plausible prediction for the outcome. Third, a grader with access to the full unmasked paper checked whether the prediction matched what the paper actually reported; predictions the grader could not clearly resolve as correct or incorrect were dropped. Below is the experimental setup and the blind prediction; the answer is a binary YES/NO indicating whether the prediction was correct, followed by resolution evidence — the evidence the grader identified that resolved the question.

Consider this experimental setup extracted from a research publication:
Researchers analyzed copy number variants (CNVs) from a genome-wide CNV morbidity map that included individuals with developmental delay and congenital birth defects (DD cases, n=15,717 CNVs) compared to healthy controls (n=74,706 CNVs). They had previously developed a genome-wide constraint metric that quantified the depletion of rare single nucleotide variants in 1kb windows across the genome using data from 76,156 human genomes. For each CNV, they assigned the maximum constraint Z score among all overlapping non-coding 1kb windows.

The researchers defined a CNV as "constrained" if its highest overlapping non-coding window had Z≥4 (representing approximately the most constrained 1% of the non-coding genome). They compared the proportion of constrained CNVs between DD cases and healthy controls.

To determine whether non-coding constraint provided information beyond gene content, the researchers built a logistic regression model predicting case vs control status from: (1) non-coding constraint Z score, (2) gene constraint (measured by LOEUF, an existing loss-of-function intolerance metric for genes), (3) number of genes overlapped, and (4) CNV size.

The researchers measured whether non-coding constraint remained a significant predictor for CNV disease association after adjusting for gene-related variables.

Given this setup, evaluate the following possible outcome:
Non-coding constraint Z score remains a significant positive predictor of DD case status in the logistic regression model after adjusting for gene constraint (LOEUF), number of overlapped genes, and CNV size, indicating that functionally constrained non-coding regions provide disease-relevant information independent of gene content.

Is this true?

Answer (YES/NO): YES